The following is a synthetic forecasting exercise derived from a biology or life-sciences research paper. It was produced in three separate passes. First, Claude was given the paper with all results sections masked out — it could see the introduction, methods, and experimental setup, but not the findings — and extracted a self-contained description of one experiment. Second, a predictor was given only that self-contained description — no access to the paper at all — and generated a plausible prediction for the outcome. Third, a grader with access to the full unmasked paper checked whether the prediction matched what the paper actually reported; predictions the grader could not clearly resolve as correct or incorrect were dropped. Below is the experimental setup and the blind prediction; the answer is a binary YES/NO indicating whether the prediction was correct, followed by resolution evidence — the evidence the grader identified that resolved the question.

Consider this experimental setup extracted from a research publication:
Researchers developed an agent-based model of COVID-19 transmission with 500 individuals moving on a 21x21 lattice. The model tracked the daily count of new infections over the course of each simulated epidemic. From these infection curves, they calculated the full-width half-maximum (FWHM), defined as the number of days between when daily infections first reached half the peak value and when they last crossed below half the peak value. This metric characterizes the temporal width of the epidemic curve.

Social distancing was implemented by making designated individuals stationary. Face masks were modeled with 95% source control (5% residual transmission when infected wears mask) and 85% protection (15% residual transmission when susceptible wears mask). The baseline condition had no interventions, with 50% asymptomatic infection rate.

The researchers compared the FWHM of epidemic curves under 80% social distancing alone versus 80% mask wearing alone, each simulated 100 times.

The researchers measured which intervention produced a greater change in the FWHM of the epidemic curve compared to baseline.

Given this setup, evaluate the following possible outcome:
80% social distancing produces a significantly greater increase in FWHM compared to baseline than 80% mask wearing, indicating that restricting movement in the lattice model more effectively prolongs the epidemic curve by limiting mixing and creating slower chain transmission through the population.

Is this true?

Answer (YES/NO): NO